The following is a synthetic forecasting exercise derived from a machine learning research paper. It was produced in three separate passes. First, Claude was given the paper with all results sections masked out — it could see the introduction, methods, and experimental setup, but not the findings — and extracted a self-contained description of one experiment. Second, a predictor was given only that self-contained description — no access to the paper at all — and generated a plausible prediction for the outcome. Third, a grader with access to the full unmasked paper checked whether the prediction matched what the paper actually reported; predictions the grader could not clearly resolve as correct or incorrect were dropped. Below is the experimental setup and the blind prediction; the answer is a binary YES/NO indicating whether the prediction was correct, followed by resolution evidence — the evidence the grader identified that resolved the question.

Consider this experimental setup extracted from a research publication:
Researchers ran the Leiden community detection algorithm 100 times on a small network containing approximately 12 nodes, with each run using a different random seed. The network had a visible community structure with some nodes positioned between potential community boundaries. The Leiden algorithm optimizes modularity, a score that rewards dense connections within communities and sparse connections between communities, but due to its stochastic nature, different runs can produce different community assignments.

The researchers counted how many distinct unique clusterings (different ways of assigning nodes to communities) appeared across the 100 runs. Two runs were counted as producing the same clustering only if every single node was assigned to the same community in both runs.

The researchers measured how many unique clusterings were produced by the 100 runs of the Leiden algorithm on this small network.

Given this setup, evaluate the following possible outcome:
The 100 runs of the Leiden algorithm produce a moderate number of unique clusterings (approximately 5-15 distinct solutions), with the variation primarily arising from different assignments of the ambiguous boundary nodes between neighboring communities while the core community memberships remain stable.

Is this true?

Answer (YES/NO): YES